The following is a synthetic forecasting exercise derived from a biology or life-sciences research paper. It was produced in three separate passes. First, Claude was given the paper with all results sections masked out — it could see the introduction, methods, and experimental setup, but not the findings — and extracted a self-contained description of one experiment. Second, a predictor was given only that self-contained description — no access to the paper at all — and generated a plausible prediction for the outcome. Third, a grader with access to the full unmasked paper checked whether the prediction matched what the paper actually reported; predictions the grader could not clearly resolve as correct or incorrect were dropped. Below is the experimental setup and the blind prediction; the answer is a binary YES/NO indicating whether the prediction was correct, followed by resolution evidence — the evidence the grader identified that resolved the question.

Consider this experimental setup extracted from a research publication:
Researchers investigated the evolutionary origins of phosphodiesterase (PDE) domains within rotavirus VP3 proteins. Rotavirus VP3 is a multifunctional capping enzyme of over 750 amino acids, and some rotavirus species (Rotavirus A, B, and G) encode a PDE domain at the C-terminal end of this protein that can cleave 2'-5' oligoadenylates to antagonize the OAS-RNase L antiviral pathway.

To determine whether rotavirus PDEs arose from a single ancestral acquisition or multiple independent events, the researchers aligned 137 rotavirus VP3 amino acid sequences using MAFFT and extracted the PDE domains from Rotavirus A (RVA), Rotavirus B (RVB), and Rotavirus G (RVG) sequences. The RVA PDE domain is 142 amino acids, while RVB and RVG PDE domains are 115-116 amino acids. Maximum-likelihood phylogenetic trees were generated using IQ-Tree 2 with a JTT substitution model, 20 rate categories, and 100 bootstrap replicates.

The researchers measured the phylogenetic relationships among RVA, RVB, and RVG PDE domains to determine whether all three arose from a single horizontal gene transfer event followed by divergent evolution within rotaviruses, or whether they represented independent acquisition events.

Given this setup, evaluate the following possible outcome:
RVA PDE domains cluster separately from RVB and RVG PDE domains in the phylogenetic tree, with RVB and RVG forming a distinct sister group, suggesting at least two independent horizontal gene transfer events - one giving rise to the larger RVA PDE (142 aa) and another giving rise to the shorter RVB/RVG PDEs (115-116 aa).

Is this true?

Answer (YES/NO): YES